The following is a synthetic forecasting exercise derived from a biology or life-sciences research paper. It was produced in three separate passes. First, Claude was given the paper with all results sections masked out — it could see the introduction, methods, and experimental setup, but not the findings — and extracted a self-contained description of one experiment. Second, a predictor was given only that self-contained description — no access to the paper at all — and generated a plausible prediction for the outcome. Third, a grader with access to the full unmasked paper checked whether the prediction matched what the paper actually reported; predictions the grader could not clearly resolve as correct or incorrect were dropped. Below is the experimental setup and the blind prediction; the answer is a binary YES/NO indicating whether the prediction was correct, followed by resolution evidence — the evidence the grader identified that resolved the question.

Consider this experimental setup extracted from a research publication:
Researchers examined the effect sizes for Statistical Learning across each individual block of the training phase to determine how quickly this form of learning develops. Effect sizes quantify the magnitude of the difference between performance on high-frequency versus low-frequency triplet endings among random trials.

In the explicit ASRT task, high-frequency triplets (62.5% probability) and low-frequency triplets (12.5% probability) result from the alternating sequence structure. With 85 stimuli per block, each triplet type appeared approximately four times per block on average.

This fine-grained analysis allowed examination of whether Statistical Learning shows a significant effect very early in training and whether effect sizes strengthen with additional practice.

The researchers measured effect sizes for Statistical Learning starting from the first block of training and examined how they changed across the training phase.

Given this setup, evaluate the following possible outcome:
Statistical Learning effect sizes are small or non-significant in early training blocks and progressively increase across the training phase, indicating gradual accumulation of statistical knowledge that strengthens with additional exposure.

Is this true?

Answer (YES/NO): NO